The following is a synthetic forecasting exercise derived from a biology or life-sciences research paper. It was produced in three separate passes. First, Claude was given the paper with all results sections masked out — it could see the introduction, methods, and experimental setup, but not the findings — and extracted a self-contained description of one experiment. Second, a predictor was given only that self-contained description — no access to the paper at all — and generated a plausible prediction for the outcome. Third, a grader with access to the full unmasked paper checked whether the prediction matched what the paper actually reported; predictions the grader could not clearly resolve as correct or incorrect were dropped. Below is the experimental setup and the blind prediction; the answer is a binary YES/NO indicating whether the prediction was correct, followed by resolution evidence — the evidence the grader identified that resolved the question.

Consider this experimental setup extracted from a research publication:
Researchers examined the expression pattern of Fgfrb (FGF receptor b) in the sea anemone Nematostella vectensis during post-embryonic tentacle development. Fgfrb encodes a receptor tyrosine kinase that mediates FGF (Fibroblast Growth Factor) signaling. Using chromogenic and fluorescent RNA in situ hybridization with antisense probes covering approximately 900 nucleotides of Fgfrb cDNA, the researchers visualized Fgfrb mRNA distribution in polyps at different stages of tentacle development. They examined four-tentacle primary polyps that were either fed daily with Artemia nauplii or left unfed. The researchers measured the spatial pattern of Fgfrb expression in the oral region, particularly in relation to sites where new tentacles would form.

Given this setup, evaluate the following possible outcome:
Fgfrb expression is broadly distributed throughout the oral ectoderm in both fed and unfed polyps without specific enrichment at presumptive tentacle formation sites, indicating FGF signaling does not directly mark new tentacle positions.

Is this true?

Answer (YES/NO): NO